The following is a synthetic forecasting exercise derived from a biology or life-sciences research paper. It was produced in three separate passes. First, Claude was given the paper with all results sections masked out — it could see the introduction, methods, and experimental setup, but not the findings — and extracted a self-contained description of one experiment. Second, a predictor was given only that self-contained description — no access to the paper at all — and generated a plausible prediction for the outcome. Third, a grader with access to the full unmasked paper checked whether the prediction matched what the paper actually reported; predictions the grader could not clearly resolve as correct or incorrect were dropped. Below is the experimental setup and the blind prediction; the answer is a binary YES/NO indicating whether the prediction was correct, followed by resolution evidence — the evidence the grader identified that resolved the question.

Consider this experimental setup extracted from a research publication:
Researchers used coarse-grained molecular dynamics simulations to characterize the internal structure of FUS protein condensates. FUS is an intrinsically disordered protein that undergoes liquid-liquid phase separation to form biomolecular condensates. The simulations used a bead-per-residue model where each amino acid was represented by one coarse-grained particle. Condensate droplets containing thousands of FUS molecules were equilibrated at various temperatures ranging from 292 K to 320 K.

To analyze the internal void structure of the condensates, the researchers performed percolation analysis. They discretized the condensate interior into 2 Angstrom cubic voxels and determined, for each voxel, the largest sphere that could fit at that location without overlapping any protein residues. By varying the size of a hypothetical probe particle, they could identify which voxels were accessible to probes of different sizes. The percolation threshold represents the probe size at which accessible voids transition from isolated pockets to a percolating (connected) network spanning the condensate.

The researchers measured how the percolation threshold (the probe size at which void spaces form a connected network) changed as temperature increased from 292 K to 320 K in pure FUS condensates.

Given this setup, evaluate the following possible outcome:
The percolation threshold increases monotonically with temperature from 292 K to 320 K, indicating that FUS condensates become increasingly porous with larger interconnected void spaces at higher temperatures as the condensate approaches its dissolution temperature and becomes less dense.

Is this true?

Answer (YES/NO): YES